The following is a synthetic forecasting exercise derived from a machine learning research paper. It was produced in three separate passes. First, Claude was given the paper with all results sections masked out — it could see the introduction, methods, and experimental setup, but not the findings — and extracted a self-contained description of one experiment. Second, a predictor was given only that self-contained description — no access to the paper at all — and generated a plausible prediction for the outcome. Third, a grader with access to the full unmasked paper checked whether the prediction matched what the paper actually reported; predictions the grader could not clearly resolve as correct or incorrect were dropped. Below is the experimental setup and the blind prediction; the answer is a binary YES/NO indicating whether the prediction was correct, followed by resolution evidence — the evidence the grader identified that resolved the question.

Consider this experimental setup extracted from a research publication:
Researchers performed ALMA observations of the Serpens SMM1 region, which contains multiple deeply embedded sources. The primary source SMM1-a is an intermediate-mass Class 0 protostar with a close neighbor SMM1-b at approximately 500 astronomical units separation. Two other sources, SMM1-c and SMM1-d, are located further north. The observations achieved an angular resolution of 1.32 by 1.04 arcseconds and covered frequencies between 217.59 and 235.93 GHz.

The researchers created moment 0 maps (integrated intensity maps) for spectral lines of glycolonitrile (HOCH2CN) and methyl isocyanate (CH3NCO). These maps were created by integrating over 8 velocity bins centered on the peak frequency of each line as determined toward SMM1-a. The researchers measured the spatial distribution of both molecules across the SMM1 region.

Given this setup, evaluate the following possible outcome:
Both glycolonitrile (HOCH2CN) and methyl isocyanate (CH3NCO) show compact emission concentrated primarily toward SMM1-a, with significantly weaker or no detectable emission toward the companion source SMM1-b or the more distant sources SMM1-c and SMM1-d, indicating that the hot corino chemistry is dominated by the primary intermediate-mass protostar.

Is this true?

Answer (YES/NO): YES